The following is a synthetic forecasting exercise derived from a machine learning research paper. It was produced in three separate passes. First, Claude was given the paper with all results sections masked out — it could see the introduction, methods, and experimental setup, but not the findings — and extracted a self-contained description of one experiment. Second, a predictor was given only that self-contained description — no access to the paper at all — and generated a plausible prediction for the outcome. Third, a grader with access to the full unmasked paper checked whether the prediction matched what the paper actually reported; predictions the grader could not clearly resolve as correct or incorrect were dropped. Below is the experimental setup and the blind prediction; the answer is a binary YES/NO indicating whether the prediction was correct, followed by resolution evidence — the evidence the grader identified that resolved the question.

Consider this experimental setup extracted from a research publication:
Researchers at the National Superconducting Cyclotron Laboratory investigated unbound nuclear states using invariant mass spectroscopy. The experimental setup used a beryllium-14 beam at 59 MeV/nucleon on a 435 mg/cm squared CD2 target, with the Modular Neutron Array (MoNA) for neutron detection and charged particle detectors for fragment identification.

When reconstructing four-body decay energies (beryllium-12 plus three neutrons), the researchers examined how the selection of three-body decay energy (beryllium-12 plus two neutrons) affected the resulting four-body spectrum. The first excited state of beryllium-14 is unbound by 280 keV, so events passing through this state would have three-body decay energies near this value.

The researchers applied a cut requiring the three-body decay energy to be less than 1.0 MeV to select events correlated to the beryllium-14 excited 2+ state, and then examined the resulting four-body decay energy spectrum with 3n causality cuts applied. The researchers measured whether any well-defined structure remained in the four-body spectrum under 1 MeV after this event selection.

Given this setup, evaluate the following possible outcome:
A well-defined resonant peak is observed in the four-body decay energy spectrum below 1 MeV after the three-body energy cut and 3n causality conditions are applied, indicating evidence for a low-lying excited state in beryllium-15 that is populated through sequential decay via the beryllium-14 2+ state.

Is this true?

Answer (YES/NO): YES